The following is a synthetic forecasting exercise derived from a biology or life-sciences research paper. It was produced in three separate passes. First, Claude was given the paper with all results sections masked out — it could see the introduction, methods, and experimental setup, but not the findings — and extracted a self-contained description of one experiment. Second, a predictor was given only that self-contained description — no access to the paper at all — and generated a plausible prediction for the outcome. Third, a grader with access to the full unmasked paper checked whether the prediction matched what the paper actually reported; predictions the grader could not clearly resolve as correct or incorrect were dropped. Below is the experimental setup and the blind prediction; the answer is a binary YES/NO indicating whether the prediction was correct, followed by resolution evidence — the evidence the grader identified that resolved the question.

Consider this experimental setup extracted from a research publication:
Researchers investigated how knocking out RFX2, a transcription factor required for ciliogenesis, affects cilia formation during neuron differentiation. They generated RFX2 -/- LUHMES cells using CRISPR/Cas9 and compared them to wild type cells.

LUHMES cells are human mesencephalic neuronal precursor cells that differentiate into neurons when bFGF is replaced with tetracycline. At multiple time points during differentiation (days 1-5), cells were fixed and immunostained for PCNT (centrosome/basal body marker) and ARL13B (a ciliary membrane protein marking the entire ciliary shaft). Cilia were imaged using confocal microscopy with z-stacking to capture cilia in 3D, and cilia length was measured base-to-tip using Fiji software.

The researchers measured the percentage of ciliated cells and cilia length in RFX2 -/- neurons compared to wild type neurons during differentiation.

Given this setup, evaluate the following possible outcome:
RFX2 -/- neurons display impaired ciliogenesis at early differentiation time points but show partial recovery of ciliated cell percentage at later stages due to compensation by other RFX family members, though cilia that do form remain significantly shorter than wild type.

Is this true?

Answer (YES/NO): NO